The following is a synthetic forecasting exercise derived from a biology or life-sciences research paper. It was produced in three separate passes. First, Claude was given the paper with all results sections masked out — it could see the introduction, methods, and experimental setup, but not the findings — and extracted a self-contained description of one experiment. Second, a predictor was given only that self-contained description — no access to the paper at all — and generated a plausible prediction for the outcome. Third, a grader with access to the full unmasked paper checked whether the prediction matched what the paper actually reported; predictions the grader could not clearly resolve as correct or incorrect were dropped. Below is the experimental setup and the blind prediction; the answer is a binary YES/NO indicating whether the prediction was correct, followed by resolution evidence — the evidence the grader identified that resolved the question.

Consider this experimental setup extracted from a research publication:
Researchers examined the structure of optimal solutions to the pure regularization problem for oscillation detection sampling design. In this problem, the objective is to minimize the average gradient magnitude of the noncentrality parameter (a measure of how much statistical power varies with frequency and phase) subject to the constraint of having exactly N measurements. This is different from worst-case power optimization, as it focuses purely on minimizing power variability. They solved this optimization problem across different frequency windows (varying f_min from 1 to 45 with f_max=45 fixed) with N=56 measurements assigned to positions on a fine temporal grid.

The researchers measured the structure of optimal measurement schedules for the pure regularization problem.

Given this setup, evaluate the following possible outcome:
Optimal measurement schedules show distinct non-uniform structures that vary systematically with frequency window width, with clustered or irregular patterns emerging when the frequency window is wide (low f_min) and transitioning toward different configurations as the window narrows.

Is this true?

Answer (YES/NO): NO